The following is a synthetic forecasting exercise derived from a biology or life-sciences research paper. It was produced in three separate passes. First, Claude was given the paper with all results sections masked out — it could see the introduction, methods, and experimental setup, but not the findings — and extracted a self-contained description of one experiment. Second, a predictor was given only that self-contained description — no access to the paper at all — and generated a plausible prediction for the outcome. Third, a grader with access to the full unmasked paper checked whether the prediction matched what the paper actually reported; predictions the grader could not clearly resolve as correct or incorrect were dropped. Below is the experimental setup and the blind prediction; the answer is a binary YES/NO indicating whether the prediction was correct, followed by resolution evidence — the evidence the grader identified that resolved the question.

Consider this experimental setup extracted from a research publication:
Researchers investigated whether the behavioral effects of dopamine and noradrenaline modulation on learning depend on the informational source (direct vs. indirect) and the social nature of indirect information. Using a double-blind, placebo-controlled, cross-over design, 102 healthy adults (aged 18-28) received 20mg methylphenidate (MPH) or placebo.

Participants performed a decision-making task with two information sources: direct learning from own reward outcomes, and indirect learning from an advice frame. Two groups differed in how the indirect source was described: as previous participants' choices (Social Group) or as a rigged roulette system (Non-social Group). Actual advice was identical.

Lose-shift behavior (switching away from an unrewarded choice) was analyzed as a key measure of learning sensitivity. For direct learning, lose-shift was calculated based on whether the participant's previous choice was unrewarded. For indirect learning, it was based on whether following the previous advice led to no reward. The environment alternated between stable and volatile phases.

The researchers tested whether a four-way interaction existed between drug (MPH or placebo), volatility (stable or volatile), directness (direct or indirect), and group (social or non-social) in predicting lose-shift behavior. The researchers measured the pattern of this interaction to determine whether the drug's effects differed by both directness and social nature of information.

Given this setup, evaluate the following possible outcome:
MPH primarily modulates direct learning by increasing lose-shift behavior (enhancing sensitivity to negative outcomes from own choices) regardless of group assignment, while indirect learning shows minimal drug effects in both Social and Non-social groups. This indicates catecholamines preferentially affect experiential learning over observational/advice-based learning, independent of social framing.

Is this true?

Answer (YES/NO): NO